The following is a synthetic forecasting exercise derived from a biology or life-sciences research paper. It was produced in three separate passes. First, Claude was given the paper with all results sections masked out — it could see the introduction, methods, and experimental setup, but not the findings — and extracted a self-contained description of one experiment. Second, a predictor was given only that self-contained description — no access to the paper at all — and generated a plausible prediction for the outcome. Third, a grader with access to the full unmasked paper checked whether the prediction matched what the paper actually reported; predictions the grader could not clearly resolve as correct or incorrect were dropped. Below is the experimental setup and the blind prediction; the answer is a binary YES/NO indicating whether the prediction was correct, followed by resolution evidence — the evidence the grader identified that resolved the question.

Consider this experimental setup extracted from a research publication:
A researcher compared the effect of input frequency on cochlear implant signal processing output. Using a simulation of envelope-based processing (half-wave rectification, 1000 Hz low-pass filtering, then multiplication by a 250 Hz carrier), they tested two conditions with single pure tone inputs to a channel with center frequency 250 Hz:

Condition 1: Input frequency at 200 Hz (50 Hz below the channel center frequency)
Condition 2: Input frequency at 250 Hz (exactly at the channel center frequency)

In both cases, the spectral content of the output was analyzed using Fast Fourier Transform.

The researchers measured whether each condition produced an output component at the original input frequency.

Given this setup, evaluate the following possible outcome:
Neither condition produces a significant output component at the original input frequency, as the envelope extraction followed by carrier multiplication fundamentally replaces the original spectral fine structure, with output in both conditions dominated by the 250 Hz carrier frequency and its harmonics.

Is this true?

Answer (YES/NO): NO